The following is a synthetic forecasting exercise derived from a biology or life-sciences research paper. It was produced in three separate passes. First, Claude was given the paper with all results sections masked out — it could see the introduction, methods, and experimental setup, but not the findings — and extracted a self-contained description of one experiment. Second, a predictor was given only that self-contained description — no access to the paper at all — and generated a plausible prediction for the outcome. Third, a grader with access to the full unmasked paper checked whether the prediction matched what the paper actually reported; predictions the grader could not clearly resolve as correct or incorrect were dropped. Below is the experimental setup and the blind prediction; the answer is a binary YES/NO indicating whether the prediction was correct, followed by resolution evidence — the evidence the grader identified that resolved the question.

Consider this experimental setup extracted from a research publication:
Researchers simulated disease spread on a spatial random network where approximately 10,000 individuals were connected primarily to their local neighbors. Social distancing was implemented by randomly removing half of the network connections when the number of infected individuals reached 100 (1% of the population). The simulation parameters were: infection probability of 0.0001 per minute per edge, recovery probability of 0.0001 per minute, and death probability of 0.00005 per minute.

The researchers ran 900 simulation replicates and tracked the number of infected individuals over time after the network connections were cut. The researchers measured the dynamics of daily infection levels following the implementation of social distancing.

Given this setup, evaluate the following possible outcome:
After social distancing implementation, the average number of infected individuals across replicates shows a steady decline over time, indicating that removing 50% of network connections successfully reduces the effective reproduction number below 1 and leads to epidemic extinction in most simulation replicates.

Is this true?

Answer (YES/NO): NO